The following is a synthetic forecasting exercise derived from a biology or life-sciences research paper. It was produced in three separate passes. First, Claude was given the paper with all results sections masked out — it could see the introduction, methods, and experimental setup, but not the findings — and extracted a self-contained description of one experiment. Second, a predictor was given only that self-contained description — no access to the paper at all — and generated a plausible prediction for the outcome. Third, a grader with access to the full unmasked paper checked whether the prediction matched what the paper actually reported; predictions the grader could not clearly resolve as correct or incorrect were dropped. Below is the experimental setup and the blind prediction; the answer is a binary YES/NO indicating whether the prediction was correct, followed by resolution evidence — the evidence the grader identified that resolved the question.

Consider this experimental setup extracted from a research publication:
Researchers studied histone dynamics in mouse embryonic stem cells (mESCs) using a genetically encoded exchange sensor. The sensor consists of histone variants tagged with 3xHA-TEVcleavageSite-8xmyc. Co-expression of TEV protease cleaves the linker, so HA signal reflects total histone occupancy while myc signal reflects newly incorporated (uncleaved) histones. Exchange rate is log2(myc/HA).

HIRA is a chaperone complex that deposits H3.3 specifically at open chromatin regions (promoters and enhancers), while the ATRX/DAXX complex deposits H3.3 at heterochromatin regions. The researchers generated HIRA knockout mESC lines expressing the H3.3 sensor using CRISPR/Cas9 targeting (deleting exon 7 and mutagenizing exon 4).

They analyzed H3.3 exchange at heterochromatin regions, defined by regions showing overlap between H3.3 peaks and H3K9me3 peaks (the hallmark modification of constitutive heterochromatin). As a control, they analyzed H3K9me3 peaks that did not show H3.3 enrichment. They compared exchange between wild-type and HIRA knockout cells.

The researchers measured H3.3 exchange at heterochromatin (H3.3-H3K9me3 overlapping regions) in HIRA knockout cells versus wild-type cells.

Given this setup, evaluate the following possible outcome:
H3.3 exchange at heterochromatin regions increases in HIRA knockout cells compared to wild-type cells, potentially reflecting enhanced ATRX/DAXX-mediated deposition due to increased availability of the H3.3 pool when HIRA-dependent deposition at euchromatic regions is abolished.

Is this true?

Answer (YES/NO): NO